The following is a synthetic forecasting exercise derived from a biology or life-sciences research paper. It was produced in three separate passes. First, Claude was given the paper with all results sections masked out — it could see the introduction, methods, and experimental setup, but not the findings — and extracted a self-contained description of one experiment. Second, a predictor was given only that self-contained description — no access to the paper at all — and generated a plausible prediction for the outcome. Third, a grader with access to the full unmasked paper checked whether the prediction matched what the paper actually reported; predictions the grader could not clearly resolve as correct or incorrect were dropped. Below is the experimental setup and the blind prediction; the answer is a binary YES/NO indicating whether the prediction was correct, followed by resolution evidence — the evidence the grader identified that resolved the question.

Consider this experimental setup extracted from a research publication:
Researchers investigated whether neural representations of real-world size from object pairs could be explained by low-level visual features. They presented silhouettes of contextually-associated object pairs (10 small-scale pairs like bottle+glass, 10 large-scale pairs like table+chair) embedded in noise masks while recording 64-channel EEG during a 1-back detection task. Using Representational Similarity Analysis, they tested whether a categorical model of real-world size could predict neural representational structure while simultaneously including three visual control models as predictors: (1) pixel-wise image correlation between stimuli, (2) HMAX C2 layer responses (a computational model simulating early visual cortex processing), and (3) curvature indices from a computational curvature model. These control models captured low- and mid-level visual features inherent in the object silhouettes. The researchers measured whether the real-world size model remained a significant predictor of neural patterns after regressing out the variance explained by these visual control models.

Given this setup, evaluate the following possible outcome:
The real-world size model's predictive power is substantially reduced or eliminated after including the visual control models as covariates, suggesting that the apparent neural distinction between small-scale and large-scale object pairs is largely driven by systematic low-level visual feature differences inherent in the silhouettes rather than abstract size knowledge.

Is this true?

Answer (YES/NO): NO